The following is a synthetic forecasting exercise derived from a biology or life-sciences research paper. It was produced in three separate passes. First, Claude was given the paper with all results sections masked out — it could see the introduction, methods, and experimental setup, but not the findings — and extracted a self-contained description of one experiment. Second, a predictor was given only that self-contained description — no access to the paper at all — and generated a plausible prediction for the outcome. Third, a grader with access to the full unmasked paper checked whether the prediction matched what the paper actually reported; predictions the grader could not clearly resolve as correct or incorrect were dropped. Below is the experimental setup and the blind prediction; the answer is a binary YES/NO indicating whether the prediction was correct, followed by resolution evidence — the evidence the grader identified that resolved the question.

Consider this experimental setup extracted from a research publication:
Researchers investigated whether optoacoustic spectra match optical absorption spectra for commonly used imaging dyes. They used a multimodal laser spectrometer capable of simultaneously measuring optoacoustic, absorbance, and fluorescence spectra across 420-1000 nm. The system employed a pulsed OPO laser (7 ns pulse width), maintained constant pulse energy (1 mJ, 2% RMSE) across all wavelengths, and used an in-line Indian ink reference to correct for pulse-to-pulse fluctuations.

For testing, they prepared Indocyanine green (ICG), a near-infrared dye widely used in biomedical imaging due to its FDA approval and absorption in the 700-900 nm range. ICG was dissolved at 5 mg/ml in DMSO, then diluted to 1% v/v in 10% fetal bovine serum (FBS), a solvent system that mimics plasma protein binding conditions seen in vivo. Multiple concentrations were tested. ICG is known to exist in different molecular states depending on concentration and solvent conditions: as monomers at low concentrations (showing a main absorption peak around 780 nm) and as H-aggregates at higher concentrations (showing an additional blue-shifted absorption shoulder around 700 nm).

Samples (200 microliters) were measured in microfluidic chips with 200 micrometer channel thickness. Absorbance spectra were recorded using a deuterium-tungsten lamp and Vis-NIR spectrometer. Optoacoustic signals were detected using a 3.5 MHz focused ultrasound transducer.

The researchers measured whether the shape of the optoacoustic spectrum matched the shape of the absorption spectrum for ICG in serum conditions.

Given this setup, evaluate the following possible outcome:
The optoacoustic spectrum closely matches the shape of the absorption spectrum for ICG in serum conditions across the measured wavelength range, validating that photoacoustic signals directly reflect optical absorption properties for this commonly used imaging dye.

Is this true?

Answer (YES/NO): NO